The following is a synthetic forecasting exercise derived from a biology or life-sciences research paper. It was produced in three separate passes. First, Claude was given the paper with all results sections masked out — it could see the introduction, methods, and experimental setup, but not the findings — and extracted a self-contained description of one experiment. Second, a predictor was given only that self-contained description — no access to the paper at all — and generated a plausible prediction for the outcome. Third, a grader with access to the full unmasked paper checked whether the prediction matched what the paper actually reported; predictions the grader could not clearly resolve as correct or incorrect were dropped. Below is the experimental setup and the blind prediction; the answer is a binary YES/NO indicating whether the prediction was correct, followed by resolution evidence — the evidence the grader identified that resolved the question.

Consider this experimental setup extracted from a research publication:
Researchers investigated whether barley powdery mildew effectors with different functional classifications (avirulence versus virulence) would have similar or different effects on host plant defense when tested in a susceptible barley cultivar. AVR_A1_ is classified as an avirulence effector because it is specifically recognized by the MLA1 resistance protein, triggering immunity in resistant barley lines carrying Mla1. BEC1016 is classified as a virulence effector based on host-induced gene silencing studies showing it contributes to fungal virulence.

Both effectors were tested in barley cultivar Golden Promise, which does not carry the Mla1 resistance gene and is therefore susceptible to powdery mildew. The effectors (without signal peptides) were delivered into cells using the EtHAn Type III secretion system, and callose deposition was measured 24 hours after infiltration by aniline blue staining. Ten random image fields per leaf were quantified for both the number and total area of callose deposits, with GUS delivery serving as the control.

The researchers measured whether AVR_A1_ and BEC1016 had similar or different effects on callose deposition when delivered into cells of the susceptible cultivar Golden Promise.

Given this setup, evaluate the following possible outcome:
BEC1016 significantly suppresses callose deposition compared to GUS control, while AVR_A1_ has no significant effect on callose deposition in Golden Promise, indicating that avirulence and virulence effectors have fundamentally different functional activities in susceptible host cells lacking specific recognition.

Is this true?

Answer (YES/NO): NO